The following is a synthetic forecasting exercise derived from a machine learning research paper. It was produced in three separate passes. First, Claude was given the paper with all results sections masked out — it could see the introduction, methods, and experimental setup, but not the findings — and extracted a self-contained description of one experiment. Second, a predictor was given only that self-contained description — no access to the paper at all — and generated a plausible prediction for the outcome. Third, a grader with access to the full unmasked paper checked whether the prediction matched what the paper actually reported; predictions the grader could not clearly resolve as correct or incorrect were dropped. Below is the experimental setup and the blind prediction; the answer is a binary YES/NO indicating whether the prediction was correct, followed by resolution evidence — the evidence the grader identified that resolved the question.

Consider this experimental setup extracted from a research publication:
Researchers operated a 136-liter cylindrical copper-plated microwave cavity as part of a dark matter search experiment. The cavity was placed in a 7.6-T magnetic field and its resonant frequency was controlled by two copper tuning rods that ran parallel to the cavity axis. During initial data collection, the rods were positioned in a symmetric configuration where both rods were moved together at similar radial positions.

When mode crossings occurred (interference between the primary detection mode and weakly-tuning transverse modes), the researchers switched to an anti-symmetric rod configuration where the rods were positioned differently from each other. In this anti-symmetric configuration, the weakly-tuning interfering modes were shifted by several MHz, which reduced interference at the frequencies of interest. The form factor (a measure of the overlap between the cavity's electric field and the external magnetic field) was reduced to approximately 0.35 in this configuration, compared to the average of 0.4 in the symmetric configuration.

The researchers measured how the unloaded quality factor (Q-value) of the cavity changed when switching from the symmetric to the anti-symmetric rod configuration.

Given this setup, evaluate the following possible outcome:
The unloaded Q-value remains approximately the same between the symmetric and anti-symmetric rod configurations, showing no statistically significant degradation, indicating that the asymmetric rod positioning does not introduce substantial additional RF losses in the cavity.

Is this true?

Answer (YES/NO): NO